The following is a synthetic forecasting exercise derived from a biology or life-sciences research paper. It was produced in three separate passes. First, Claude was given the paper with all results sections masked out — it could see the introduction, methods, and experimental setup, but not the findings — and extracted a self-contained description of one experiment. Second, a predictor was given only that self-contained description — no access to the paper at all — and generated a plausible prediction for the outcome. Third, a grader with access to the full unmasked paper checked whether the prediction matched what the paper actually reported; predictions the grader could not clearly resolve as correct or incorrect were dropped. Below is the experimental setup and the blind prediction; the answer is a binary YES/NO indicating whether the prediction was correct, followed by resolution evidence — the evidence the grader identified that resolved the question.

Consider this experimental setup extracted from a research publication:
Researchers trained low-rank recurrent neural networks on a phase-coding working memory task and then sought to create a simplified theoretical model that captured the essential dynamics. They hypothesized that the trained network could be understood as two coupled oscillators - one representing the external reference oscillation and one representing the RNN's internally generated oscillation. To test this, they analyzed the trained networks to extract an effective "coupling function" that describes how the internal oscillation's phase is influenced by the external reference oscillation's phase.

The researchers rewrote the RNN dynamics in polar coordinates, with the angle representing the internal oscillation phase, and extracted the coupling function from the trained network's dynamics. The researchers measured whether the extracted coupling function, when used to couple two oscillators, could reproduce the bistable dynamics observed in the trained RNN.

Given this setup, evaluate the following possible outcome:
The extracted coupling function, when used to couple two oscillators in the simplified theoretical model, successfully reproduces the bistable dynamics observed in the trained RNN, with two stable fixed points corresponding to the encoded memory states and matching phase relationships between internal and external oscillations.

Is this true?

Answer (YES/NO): YES